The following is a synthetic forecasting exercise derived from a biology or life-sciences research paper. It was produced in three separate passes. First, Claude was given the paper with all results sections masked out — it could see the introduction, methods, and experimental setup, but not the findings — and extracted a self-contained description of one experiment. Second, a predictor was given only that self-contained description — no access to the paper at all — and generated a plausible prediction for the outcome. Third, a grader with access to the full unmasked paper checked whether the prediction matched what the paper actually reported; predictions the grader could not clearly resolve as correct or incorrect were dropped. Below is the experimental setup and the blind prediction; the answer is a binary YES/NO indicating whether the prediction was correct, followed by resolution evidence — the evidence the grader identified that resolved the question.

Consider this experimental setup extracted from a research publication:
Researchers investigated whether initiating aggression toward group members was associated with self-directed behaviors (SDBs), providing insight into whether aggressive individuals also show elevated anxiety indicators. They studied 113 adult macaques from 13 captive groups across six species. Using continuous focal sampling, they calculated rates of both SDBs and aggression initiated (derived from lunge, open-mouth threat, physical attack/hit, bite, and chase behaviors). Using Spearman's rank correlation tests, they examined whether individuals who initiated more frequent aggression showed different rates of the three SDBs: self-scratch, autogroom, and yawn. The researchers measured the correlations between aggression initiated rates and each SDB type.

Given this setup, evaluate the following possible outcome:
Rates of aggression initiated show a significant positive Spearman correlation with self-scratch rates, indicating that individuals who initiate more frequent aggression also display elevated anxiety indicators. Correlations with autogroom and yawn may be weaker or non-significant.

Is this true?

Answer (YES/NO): NO